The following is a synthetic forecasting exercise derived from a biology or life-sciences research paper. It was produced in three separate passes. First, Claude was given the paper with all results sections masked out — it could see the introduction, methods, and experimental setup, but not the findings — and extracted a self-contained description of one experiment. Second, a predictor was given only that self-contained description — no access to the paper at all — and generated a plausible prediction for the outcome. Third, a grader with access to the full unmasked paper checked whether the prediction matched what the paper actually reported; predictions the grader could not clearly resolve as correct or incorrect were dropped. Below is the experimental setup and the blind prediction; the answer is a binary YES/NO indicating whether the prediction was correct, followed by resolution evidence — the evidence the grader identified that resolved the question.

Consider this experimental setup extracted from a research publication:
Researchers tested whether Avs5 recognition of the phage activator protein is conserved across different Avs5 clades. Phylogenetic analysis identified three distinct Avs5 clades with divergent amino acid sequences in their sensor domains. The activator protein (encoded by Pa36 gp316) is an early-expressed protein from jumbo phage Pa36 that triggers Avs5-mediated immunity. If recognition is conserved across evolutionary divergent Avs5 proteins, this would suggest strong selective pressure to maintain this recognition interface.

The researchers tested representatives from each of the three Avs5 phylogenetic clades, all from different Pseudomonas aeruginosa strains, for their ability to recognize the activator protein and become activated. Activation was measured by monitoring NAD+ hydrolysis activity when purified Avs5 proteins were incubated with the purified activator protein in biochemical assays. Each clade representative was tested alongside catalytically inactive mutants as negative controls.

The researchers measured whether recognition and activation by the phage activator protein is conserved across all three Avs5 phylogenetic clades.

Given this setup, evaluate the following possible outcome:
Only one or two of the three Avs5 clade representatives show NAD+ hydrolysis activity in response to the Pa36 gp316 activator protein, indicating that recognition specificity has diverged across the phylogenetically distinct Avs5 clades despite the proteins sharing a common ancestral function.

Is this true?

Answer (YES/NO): NO